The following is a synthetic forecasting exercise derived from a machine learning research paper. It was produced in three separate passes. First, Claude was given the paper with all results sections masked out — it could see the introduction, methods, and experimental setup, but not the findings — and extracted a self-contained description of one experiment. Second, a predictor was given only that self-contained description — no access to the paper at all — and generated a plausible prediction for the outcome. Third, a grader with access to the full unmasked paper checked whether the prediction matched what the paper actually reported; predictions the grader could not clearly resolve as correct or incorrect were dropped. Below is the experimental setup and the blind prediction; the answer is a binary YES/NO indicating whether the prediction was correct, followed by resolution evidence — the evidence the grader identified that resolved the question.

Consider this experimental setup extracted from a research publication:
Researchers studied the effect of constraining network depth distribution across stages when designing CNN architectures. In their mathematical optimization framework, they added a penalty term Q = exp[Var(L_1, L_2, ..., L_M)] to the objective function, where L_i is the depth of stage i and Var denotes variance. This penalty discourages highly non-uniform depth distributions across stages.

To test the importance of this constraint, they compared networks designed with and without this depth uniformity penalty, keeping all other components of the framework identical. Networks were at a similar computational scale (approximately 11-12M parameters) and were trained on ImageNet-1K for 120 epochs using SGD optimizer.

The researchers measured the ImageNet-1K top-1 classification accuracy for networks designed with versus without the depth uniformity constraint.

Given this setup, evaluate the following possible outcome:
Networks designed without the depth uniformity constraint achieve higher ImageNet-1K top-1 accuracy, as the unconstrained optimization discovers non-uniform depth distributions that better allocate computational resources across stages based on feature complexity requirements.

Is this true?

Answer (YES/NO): NO